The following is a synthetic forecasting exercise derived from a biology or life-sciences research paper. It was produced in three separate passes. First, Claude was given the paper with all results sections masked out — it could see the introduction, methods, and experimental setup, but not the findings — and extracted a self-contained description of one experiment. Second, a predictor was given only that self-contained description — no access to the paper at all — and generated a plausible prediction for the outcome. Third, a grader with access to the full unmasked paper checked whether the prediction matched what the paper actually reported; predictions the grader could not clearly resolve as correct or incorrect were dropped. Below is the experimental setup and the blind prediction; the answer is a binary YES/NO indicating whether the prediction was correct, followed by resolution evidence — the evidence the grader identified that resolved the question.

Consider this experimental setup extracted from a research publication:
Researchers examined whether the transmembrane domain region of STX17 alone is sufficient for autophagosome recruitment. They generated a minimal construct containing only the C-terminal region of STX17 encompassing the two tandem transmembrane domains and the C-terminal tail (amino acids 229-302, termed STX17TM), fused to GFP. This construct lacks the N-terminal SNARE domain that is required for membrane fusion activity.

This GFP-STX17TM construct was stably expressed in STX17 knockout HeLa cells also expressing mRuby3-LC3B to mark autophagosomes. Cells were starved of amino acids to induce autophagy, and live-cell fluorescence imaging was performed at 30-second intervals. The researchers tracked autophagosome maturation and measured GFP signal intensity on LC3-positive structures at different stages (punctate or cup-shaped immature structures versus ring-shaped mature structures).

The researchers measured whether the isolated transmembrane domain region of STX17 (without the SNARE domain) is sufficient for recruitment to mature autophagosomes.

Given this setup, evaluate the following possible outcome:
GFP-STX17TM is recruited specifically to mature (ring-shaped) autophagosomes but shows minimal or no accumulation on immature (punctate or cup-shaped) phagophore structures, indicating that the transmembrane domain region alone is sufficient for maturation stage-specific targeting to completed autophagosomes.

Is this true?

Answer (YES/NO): YES